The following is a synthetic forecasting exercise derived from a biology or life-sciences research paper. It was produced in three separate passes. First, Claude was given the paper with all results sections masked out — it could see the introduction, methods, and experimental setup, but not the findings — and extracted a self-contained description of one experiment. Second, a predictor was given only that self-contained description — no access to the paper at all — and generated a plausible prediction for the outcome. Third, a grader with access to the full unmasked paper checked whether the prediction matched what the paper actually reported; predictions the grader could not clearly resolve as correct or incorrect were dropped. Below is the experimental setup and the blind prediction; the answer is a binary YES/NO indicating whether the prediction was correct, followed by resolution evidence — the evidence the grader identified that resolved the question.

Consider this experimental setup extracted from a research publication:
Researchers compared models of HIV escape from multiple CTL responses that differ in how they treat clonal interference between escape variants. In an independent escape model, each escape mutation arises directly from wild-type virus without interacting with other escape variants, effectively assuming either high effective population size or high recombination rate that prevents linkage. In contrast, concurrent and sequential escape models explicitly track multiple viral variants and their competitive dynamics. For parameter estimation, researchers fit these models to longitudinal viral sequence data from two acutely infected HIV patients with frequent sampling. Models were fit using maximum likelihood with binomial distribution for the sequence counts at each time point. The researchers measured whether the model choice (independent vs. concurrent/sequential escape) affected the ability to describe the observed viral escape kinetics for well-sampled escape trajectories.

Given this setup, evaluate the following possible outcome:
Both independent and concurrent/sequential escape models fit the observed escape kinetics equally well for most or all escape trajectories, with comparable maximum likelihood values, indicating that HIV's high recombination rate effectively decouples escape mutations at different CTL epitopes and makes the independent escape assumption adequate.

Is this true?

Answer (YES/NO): NO